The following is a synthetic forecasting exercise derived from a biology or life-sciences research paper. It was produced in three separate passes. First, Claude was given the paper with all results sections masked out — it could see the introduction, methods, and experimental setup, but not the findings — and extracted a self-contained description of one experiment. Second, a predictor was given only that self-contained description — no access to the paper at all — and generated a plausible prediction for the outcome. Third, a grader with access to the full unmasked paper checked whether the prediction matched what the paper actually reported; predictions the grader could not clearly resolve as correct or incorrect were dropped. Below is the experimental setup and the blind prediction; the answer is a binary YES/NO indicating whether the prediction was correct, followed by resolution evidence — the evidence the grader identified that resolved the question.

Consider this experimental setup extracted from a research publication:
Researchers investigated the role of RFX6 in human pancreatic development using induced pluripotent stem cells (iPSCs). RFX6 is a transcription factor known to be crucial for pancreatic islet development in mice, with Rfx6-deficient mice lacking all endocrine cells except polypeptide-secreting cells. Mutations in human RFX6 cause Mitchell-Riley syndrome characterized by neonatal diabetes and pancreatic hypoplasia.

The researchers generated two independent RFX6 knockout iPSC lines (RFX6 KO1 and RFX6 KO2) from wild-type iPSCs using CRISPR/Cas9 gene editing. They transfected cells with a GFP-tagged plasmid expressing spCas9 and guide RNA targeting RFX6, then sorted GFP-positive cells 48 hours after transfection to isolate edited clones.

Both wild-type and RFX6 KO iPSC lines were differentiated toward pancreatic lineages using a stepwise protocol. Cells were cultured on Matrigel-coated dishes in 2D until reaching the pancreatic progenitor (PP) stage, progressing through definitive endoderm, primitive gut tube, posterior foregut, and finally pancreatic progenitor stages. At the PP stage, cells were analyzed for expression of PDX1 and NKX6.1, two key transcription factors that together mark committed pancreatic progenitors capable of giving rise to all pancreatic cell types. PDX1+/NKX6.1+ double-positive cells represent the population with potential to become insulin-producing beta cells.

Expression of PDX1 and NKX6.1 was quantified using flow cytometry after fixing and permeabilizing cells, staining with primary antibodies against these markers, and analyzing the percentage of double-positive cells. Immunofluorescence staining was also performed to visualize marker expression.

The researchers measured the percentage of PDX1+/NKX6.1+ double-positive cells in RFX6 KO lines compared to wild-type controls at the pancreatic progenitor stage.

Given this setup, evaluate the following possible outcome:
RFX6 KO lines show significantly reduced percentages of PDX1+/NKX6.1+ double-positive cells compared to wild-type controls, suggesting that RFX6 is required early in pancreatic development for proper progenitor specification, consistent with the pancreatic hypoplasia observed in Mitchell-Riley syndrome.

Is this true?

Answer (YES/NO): NO